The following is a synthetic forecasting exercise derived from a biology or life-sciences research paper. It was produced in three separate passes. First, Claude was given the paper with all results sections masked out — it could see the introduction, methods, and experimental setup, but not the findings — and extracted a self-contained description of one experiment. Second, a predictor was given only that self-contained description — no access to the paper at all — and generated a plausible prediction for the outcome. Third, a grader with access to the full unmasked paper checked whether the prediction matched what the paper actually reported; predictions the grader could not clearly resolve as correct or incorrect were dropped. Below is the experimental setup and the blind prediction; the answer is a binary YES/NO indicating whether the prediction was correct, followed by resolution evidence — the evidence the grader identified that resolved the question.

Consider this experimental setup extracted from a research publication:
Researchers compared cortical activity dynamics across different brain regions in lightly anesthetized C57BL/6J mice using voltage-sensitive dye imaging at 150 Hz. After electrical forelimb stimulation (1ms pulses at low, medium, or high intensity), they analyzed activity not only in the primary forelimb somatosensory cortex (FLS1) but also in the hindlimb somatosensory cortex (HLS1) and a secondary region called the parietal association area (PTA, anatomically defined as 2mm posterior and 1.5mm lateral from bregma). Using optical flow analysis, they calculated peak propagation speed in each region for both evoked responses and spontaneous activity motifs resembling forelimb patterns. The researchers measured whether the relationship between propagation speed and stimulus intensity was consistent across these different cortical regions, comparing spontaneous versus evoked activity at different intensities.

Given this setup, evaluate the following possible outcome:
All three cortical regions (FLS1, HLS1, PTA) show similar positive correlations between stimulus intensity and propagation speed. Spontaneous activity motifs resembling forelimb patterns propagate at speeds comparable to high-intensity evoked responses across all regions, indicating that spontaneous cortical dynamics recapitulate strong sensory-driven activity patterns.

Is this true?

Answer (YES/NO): NO